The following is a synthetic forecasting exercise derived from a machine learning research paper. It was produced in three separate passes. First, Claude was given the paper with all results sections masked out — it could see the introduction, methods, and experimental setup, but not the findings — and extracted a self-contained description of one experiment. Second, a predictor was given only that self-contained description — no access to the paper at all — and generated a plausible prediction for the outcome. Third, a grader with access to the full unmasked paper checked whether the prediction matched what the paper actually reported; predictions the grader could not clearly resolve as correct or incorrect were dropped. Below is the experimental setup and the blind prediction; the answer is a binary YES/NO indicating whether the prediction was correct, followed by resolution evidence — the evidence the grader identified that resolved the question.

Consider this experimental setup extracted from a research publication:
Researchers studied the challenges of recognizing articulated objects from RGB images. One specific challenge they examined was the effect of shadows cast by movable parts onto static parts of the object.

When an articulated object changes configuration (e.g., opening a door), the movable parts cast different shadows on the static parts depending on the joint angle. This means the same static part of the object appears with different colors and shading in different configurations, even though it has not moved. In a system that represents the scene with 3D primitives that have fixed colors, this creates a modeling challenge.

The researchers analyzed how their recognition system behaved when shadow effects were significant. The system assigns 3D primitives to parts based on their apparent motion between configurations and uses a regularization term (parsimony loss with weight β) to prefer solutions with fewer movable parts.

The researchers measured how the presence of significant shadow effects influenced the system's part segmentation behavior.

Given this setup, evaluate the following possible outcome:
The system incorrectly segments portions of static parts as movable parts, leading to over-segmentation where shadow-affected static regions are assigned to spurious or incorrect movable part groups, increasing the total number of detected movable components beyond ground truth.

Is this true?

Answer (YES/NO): YES